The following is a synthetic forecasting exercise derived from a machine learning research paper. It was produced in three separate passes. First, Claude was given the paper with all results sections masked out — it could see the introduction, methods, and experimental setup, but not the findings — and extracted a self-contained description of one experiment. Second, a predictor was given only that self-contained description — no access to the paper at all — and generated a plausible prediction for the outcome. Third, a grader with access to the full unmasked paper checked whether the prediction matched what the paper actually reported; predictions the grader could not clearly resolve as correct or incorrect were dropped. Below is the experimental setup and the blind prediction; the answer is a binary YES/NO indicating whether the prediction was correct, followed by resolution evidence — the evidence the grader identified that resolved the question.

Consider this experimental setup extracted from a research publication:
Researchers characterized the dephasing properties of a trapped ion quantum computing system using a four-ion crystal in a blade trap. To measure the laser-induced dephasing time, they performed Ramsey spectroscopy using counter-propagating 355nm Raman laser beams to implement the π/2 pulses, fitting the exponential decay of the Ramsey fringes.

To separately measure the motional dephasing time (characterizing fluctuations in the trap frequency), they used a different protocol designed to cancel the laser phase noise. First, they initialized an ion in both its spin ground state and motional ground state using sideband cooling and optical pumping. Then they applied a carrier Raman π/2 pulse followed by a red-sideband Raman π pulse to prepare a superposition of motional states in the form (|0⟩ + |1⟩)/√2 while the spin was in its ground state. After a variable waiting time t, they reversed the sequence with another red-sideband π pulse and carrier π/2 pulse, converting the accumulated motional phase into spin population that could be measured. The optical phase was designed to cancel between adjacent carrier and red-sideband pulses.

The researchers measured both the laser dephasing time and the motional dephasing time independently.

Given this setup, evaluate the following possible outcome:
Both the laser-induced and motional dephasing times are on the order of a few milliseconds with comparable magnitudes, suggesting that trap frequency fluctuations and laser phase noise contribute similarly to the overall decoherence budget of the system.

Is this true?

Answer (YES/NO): YES